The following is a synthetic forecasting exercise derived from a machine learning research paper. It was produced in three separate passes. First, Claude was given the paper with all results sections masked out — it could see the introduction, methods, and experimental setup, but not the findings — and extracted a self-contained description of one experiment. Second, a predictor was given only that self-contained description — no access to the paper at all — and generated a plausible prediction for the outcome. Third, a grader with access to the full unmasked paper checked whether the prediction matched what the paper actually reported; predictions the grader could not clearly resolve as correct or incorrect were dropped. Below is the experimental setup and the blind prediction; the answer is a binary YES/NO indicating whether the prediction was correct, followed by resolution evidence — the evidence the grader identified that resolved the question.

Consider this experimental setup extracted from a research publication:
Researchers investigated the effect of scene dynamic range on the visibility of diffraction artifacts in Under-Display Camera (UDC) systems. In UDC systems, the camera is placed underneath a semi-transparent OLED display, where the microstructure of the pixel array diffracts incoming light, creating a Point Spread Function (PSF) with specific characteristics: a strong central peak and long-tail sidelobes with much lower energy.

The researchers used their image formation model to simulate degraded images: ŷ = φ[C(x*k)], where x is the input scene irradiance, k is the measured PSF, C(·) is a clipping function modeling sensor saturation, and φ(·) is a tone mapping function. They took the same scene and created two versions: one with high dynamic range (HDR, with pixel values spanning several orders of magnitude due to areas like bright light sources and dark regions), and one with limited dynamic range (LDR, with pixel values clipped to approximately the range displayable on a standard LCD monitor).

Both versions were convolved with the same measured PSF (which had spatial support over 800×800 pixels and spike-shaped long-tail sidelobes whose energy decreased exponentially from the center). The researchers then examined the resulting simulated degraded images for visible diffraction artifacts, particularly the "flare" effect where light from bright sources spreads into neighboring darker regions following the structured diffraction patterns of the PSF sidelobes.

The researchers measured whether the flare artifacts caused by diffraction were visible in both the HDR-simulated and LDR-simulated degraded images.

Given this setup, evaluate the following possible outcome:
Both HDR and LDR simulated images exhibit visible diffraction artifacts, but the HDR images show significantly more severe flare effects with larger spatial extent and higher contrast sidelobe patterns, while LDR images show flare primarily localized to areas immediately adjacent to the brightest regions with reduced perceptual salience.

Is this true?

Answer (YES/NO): NO